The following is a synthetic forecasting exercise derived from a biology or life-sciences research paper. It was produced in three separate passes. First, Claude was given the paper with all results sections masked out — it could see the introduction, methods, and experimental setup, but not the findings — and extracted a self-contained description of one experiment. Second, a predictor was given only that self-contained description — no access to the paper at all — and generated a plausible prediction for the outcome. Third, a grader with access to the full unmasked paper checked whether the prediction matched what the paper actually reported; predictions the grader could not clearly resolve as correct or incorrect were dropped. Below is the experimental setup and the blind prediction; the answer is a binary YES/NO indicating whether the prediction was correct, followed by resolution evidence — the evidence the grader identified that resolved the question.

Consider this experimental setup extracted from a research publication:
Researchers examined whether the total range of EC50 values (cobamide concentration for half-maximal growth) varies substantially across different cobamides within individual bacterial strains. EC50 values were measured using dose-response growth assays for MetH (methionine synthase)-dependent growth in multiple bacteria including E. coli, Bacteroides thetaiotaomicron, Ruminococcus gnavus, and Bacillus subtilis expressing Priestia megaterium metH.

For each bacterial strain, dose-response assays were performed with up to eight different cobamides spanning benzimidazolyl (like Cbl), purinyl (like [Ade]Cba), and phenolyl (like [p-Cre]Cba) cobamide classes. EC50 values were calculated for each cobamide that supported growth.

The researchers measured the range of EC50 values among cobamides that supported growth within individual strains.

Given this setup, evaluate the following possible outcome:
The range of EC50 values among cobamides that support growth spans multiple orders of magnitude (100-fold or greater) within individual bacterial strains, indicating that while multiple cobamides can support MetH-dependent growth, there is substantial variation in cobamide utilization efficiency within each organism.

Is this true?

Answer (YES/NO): YES